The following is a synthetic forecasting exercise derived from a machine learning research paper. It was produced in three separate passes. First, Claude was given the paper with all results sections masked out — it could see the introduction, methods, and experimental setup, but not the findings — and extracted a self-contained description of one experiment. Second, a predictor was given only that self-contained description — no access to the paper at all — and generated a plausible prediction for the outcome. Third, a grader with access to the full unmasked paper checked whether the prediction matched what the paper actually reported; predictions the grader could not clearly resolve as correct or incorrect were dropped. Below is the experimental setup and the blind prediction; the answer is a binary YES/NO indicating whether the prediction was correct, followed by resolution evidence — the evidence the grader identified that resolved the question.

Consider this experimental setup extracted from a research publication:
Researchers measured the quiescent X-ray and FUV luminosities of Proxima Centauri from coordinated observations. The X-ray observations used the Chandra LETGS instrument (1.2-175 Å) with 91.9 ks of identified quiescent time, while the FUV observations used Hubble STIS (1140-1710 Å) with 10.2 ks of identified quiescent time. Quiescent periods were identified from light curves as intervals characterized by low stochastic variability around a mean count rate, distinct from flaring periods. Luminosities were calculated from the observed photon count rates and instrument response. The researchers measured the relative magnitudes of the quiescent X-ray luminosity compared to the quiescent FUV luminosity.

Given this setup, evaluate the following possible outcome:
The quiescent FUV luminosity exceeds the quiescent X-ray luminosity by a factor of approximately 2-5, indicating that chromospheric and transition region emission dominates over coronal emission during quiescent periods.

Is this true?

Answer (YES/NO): NO